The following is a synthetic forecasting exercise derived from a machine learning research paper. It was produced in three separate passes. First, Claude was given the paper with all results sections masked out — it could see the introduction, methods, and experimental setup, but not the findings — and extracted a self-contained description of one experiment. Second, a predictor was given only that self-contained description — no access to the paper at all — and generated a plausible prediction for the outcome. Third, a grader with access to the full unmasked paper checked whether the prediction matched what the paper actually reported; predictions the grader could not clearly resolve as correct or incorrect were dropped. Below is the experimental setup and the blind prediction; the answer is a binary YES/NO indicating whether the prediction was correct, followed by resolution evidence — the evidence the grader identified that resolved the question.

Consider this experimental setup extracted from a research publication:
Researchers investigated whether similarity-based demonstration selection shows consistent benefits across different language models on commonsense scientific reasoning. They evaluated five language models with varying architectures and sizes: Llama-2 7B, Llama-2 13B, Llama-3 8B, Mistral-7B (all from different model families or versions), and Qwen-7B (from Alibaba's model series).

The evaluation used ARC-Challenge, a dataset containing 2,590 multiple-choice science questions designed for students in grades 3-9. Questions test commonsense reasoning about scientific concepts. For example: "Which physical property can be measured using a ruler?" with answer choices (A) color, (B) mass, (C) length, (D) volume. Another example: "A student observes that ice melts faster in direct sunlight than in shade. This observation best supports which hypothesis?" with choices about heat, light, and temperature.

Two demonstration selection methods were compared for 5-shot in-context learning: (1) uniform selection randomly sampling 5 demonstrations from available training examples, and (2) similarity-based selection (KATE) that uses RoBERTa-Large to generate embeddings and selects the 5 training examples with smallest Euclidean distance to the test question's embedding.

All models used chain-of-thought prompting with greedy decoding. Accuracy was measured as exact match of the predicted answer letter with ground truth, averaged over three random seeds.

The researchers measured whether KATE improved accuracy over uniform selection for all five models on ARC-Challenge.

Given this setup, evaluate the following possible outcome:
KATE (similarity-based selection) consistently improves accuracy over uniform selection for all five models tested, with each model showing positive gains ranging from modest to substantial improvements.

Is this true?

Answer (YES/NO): NO